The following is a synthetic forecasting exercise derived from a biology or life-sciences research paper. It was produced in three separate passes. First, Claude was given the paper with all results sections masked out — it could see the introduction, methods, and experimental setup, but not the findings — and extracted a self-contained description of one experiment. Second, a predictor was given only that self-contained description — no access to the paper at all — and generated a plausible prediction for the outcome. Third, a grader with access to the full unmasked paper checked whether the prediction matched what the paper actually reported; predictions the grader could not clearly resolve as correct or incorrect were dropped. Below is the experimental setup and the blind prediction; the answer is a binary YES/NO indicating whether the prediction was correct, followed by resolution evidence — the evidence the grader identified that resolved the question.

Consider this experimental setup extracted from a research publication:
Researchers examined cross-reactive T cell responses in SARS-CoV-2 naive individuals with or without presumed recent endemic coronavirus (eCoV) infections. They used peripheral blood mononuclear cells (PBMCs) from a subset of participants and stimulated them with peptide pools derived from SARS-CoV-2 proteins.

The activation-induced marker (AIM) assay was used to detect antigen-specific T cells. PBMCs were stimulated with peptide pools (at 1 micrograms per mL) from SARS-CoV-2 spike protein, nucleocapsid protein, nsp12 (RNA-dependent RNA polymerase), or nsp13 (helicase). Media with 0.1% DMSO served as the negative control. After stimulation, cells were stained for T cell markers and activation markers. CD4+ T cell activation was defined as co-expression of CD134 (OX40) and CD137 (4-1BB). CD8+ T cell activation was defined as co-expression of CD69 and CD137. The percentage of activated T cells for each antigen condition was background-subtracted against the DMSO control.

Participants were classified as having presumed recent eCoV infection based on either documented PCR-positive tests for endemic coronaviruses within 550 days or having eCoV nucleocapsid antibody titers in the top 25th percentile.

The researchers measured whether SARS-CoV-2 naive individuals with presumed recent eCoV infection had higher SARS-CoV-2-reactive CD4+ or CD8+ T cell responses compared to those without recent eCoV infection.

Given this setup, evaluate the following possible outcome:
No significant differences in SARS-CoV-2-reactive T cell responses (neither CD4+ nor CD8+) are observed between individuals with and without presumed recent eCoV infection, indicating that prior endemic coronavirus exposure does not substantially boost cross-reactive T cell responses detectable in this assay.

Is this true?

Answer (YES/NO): YES